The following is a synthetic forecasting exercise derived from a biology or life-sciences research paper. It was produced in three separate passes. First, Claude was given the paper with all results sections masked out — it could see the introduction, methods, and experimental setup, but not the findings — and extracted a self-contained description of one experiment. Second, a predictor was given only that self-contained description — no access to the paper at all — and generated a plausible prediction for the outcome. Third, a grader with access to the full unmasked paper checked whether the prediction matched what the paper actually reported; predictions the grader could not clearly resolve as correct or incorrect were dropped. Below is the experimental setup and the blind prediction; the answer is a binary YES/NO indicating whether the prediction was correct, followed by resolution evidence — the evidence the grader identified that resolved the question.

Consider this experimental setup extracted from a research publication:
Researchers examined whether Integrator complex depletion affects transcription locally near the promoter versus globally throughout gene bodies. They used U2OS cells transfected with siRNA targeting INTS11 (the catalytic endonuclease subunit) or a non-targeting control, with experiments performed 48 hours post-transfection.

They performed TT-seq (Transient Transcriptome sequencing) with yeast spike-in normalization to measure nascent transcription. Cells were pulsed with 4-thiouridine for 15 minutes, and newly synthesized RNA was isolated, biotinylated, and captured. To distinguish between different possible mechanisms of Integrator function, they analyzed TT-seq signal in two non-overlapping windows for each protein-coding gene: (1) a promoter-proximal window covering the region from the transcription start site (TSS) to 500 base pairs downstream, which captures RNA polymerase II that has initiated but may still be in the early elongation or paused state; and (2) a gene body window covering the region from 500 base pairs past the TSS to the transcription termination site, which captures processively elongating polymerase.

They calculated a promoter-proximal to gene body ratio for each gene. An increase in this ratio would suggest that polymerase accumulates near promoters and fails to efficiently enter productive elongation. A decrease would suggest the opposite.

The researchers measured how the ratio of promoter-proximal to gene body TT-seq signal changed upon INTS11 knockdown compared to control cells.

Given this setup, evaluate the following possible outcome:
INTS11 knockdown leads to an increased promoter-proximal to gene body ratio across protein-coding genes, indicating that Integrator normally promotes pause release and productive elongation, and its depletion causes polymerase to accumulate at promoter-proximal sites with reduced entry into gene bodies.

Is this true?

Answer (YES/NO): NO